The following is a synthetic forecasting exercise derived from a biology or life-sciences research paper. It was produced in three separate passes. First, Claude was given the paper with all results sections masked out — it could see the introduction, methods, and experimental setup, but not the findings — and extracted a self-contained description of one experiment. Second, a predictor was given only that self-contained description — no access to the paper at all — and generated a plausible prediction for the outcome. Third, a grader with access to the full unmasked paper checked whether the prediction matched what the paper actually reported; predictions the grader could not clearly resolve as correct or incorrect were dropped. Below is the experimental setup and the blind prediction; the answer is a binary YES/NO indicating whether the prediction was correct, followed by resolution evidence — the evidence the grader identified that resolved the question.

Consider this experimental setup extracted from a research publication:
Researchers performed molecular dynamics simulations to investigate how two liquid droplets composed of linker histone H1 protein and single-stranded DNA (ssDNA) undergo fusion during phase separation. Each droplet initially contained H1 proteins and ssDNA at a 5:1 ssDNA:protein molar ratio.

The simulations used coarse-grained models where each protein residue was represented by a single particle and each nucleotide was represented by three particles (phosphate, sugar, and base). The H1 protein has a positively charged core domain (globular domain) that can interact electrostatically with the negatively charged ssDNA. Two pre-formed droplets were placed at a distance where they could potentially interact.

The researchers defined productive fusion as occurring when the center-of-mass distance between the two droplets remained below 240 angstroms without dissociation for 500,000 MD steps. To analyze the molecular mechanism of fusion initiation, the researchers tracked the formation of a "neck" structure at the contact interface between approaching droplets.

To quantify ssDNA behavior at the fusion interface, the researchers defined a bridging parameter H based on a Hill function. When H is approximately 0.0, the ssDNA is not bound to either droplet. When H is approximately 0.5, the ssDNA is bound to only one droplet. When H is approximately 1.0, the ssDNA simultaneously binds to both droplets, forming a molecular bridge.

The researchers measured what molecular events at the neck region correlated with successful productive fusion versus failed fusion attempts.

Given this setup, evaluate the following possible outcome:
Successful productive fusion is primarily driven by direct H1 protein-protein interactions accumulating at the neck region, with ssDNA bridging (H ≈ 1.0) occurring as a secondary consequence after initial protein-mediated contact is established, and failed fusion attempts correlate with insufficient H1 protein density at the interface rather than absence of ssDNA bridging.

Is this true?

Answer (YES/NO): NO